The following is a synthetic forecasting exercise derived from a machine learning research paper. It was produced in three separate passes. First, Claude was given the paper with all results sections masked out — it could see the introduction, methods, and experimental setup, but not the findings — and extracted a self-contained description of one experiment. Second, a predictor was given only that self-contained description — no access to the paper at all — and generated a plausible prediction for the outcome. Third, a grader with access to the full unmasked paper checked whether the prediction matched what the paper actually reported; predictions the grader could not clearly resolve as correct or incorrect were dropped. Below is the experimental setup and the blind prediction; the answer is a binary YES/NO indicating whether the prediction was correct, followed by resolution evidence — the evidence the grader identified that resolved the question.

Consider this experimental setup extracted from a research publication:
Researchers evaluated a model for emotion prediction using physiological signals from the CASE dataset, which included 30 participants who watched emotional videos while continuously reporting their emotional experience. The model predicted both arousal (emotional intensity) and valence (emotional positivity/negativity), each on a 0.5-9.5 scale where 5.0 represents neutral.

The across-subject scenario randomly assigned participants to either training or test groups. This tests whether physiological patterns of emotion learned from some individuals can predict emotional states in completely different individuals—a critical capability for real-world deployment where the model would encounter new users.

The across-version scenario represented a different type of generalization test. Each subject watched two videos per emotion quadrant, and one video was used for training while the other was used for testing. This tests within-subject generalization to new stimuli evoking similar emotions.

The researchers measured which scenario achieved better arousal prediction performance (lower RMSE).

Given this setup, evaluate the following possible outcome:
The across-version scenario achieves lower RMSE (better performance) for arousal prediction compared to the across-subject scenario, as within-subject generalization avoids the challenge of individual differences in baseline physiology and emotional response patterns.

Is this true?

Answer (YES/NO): NO